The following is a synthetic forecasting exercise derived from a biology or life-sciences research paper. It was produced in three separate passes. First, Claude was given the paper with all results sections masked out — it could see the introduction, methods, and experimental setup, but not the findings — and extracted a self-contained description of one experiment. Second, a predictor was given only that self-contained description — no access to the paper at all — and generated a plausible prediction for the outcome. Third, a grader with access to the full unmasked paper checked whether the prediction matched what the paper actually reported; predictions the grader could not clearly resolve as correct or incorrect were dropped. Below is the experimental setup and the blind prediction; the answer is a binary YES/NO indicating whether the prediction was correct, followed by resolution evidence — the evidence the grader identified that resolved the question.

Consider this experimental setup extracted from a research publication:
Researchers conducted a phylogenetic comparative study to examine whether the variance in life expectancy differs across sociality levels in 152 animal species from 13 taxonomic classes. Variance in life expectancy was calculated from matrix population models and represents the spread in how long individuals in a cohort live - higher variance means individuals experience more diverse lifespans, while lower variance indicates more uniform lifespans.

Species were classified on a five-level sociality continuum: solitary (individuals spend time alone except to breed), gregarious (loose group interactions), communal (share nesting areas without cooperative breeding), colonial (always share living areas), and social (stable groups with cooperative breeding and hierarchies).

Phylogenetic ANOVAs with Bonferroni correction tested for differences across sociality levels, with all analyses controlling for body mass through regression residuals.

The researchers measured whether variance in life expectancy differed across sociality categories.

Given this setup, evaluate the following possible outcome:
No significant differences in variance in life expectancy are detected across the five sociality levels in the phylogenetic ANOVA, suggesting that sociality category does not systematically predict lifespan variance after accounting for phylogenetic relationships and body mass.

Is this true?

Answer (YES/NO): NO